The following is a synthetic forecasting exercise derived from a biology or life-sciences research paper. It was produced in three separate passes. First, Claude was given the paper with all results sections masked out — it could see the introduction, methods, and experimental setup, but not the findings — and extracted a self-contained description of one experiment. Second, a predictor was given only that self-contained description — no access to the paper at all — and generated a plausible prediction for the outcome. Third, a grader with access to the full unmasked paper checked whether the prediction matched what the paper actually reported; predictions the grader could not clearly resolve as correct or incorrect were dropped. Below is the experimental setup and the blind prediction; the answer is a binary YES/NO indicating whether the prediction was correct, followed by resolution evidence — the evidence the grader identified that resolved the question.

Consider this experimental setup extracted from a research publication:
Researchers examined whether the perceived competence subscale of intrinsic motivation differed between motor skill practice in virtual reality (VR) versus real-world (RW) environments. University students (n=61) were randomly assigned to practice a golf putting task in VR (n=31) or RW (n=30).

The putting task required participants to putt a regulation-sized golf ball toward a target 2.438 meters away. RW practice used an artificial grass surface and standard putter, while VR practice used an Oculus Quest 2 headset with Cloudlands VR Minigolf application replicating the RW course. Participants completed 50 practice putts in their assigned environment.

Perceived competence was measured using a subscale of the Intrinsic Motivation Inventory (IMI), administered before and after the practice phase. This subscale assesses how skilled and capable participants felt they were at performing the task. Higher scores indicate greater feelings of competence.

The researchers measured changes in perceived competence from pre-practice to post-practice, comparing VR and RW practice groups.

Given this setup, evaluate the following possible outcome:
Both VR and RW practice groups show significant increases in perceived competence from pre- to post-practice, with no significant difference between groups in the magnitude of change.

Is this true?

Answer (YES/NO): YES